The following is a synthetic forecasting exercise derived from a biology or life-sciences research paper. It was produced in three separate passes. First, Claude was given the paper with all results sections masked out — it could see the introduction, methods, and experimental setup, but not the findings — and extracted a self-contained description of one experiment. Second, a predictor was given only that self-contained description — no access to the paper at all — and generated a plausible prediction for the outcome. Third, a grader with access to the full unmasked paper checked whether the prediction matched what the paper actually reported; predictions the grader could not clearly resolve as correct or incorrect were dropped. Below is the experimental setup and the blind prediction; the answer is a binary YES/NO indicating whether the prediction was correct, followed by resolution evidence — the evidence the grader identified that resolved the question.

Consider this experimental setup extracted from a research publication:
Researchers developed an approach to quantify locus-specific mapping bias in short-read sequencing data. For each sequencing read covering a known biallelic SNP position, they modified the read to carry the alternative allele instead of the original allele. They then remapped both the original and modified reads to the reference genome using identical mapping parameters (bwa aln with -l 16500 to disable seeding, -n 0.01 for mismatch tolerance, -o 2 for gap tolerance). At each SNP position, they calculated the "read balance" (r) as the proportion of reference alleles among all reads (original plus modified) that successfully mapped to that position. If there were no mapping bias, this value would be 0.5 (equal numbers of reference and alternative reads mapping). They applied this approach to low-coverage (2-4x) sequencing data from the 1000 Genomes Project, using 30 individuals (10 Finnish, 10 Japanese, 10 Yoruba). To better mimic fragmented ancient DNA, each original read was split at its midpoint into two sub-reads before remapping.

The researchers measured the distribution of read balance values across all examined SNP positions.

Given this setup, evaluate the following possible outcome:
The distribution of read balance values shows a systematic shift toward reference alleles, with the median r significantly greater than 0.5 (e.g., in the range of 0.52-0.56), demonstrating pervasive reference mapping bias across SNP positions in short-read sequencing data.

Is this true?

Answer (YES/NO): YES